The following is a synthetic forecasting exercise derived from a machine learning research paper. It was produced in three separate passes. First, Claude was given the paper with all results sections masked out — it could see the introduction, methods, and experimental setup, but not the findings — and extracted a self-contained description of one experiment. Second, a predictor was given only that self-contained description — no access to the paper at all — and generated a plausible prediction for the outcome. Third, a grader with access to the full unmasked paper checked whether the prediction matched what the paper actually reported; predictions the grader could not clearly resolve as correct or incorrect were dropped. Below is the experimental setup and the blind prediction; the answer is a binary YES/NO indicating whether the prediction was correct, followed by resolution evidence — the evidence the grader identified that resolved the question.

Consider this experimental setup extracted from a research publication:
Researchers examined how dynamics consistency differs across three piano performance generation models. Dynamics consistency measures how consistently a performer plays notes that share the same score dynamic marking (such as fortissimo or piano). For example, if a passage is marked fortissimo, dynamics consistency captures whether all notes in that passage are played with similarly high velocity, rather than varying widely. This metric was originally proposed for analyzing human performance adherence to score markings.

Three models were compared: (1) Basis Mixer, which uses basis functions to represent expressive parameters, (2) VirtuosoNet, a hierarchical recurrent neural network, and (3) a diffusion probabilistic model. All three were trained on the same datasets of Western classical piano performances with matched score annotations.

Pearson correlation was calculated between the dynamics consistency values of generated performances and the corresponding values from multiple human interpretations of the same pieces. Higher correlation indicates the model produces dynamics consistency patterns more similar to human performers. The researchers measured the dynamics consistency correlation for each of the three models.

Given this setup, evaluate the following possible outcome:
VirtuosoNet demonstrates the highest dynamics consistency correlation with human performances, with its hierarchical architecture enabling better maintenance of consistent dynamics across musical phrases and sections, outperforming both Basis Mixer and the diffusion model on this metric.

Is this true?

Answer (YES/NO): NO